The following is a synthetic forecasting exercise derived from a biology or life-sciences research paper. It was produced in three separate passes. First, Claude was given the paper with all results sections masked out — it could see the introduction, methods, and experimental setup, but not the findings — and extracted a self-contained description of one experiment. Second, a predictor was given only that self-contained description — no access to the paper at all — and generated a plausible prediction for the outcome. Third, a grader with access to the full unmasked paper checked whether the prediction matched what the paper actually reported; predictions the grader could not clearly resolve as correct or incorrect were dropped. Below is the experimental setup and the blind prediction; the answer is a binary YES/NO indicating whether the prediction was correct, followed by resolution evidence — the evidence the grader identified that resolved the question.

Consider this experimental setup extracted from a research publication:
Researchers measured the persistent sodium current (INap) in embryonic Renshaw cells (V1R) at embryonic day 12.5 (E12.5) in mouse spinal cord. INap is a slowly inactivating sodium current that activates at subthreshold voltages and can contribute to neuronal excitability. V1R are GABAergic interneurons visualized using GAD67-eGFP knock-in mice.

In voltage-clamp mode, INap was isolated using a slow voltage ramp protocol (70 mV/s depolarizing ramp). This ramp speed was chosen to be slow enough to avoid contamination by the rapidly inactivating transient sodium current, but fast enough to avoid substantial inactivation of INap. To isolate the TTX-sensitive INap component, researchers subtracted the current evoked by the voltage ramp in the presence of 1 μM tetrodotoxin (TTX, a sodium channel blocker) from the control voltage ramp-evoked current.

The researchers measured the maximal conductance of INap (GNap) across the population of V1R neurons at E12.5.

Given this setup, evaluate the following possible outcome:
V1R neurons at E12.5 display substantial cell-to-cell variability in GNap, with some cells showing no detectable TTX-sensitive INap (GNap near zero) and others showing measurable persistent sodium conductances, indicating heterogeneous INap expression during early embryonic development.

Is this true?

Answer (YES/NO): YES